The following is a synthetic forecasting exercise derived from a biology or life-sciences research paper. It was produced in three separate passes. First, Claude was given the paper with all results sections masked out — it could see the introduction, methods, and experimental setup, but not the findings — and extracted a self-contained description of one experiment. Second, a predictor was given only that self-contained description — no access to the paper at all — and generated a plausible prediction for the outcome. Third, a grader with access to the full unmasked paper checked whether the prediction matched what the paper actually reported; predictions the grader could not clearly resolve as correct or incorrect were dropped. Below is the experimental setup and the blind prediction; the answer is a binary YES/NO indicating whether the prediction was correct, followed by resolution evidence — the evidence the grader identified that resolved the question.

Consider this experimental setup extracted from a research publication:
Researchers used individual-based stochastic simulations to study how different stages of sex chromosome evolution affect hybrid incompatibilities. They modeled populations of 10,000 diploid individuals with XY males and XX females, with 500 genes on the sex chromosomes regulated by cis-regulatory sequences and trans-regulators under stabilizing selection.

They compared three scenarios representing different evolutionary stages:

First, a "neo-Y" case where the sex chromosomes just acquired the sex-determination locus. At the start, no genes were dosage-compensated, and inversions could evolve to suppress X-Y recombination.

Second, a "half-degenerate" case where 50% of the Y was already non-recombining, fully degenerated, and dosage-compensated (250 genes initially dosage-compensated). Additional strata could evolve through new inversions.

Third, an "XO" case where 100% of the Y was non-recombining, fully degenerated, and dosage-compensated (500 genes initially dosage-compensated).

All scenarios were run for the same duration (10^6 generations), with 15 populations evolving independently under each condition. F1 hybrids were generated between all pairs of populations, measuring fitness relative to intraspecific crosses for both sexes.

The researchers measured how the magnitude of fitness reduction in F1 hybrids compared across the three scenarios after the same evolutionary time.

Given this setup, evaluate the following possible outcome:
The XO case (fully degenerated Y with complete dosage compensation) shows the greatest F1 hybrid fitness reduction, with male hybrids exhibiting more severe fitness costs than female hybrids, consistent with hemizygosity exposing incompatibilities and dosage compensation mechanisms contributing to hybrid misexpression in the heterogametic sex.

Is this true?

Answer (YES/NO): YES